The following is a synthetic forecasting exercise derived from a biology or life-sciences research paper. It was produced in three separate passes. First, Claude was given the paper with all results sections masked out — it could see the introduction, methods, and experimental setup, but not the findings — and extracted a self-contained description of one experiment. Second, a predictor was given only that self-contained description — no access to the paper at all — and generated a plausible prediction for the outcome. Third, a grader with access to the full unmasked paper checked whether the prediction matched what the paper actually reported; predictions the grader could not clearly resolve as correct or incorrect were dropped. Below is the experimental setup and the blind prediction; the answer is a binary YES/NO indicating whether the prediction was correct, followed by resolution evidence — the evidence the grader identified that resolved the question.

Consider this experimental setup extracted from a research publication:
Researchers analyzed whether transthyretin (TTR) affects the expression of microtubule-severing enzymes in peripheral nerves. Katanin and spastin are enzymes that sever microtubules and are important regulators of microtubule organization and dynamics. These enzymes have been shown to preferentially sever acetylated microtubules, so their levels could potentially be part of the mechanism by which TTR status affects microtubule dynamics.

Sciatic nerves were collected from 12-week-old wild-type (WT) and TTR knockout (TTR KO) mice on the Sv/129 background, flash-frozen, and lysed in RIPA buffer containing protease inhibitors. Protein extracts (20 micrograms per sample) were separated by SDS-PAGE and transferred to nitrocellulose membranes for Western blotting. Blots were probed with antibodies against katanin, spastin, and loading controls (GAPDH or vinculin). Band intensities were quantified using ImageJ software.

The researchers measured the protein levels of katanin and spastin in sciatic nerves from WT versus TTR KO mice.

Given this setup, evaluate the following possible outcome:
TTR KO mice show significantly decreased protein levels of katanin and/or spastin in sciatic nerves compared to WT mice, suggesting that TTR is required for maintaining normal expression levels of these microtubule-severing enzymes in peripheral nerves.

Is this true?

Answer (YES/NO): NO